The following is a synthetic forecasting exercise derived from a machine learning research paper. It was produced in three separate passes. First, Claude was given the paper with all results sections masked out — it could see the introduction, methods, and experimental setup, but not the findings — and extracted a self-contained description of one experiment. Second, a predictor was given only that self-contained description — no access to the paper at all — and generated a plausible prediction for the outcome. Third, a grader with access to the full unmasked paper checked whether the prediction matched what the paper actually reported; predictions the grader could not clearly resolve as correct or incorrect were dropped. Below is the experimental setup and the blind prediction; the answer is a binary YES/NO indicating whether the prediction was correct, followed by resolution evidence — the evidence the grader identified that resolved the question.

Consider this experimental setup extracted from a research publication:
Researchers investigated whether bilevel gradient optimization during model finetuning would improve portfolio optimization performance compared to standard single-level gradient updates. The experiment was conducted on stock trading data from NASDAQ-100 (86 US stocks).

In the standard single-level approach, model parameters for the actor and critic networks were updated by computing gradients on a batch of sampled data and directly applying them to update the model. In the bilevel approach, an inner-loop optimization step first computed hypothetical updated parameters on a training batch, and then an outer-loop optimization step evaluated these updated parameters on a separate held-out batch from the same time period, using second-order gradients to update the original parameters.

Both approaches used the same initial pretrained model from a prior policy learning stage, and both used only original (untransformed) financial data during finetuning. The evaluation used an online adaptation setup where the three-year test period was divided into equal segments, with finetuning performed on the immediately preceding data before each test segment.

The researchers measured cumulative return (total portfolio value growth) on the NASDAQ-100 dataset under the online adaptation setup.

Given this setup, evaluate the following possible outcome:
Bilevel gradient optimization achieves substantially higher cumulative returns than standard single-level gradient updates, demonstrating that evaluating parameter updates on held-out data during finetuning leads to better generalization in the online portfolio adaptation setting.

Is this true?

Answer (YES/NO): YES